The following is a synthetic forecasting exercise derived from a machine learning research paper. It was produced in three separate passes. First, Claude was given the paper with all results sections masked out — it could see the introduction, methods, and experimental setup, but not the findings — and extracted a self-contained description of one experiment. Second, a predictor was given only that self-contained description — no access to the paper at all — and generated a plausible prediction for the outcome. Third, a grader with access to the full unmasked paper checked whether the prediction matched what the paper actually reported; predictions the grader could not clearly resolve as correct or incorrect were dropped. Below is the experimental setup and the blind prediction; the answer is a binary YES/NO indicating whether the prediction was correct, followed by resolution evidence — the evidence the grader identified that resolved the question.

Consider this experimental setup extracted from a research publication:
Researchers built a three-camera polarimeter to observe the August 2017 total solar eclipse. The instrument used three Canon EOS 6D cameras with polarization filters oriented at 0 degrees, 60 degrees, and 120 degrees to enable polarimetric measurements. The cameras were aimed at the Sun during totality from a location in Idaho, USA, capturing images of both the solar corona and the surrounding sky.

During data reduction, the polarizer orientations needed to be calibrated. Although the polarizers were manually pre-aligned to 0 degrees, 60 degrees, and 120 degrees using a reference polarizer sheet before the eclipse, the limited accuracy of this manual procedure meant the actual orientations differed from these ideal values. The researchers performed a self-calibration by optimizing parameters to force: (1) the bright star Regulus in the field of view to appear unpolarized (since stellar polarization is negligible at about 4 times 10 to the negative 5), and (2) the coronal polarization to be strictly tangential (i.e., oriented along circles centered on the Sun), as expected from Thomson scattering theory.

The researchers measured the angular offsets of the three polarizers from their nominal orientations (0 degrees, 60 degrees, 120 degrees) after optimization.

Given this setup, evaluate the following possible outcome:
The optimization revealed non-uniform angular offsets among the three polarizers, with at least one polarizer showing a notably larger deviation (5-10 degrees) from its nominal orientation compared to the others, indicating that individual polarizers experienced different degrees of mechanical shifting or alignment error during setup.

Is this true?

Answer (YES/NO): YES